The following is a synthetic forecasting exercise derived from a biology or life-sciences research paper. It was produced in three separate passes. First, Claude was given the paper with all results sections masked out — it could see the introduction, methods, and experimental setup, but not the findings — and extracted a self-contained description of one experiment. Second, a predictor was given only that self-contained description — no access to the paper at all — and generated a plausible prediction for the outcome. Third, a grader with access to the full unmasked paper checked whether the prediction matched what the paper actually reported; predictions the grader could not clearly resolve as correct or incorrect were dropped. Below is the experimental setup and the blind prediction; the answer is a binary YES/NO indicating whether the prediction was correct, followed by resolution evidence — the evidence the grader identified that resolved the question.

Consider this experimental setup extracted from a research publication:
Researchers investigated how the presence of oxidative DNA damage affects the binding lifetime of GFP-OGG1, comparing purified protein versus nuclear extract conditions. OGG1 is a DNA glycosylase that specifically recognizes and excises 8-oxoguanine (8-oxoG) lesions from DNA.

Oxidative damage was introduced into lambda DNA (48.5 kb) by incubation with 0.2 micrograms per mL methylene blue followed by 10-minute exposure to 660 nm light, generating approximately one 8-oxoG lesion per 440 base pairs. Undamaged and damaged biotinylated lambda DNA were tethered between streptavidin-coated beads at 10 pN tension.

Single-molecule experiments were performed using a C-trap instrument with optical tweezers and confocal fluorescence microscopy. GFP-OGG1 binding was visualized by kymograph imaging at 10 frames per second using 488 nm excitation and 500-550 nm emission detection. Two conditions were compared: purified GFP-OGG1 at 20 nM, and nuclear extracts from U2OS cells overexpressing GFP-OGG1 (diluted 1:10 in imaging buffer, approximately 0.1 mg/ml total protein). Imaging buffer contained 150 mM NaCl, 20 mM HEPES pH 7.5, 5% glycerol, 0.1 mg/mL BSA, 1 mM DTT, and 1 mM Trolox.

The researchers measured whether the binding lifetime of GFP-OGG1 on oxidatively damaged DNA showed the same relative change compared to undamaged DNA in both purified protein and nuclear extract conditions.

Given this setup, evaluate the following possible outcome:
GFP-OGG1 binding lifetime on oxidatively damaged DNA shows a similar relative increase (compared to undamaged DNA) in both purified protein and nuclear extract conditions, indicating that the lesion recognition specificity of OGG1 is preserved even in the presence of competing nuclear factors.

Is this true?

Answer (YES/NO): NO